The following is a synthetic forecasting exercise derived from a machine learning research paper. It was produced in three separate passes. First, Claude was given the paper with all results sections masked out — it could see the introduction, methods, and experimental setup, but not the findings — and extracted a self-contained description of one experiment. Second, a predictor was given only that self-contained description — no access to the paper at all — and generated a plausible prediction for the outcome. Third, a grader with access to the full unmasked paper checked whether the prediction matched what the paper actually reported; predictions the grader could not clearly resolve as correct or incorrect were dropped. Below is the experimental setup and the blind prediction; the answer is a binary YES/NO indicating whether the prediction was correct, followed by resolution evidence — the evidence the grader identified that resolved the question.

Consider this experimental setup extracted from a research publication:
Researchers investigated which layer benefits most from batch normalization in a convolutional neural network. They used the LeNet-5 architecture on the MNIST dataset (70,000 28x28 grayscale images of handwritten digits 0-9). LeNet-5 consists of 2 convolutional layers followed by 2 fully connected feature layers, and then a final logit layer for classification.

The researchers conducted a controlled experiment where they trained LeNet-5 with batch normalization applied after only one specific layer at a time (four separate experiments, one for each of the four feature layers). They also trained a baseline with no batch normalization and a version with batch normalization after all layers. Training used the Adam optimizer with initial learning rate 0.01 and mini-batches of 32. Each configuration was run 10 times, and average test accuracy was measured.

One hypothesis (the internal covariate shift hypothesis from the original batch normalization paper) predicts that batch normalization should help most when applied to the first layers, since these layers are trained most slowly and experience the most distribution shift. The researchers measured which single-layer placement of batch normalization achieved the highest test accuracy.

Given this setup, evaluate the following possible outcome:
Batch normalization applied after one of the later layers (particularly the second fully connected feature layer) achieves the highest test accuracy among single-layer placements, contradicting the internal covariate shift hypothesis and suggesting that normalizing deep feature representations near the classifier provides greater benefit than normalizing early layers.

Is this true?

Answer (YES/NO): YES